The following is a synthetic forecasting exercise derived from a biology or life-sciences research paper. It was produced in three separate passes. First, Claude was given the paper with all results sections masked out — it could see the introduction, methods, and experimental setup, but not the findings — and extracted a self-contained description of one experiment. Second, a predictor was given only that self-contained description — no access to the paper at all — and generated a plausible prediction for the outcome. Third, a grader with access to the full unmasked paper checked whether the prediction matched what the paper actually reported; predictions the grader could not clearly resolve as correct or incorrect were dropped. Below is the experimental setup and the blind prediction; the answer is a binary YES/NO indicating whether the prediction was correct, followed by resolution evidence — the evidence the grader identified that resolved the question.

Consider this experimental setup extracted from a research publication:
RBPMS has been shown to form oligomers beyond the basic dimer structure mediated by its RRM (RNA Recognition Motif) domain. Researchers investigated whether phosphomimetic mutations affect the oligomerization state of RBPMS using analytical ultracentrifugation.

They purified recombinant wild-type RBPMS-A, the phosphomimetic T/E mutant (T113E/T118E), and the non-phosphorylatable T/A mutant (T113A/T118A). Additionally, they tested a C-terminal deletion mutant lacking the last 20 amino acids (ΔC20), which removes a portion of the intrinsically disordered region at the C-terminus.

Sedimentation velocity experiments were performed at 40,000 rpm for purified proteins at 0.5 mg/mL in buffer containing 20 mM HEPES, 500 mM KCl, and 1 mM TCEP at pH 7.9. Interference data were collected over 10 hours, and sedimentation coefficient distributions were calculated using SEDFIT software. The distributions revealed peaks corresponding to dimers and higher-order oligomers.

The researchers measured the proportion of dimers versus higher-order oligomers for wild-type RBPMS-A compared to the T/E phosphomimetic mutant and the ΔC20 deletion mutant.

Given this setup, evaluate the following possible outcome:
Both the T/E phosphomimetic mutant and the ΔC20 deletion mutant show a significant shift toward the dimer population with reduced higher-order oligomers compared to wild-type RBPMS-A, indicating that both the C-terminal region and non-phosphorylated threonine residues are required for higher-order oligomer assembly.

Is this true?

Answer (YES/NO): YES